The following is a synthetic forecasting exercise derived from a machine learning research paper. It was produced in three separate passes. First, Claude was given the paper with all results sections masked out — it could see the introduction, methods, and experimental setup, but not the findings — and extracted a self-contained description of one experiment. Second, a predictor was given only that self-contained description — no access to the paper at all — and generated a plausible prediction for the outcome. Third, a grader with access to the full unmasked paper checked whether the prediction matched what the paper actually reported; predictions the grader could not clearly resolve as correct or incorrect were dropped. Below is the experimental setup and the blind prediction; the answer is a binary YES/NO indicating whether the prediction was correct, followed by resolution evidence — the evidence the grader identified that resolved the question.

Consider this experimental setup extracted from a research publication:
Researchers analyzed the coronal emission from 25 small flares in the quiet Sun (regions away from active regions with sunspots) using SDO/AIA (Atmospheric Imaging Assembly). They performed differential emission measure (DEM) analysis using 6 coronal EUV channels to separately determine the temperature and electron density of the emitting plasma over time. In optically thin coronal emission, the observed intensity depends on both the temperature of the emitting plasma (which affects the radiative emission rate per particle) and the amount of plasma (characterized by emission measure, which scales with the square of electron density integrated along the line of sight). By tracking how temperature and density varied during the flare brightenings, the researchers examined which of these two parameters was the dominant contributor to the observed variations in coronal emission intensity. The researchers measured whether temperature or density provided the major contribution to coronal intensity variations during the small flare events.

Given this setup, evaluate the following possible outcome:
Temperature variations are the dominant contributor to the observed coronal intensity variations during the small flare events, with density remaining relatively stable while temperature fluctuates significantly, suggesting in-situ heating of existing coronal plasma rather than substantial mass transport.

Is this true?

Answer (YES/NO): NO